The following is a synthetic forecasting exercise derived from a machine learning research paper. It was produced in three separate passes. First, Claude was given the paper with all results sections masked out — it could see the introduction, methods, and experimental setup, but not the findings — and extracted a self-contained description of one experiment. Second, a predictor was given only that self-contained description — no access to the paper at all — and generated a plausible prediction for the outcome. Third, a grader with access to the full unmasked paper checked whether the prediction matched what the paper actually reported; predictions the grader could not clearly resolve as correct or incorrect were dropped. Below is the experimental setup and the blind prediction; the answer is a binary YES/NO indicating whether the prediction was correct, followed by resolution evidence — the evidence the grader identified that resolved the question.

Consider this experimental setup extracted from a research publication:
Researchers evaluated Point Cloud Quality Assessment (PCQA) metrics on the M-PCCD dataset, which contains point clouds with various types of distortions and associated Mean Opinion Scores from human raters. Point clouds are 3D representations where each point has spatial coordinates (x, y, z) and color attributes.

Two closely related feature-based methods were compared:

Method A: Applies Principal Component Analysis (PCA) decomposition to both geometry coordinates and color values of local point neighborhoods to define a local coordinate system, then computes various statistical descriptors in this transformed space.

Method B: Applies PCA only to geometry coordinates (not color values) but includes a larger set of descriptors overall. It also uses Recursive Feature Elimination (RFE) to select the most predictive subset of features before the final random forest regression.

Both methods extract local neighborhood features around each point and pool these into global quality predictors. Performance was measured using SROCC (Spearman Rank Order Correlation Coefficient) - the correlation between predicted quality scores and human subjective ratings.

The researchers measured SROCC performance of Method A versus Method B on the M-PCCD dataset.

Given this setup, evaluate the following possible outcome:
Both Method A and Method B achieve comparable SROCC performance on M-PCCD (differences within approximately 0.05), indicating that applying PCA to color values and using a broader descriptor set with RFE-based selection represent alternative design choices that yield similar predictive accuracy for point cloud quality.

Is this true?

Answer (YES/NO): YES